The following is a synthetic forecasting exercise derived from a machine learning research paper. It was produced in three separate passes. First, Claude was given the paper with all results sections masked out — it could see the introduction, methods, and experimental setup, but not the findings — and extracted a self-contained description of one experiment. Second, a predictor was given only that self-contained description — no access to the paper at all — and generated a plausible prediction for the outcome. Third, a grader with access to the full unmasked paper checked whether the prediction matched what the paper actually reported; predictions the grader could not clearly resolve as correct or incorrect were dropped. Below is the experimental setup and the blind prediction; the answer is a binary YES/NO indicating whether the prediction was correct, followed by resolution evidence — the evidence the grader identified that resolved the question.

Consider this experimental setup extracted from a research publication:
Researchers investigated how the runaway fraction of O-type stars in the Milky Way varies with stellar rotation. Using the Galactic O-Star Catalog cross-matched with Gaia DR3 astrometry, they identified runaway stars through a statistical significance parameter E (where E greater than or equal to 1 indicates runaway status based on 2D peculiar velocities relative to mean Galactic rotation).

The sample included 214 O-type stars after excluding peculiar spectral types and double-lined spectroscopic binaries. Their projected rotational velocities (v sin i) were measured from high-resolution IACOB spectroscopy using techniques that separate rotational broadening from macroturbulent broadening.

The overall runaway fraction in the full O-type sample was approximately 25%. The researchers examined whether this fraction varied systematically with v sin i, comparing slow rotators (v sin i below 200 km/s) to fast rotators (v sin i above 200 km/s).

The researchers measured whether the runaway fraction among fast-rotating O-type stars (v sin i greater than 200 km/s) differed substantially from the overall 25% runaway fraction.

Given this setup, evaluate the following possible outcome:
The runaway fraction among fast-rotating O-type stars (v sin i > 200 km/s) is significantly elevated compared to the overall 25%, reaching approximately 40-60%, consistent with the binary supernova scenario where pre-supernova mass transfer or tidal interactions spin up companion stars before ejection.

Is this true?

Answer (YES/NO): YES